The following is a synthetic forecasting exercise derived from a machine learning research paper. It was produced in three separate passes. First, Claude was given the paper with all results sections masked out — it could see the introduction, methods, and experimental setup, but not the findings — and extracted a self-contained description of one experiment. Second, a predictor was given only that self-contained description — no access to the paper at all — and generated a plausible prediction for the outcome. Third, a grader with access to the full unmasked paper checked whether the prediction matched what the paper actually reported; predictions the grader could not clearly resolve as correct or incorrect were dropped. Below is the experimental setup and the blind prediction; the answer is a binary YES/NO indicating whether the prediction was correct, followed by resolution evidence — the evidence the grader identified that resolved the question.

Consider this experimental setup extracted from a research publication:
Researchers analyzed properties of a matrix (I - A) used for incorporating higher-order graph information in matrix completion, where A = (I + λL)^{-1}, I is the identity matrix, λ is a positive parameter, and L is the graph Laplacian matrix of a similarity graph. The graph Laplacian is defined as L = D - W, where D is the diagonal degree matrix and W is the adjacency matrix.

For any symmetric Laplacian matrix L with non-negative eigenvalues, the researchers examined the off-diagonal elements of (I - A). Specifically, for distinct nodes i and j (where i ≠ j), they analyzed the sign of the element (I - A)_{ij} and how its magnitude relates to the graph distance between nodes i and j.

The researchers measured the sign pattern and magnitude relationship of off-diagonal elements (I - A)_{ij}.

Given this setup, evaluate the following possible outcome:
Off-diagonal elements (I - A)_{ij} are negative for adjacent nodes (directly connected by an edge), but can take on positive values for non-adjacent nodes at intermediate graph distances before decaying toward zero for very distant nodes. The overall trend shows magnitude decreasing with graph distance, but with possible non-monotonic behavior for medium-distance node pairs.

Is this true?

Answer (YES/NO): NO